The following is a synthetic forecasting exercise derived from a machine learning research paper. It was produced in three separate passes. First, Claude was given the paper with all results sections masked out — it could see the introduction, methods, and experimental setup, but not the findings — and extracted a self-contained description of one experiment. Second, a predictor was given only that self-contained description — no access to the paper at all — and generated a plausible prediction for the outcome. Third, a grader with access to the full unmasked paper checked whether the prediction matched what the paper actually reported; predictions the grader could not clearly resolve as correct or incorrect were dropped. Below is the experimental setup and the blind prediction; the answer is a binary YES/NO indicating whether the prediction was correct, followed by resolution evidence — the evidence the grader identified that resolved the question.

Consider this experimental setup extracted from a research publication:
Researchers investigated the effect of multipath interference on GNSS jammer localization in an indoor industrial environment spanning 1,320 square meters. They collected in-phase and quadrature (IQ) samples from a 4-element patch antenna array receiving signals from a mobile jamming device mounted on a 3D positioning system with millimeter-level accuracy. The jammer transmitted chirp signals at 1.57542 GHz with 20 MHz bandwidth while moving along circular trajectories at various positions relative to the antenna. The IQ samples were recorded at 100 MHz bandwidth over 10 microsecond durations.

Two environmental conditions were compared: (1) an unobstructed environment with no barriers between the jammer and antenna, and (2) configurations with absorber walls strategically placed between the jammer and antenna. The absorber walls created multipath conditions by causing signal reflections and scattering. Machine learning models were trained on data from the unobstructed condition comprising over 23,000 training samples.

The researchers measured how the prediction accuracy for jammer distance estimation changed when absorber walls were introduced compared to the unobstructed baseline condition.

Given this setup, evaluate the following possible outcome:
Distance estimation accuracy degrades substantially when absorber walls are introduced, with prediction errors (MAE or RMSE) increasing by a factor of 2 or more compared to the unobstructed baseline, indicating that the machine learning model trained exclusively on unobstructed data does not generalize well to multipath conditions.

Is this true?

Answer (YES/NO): YES